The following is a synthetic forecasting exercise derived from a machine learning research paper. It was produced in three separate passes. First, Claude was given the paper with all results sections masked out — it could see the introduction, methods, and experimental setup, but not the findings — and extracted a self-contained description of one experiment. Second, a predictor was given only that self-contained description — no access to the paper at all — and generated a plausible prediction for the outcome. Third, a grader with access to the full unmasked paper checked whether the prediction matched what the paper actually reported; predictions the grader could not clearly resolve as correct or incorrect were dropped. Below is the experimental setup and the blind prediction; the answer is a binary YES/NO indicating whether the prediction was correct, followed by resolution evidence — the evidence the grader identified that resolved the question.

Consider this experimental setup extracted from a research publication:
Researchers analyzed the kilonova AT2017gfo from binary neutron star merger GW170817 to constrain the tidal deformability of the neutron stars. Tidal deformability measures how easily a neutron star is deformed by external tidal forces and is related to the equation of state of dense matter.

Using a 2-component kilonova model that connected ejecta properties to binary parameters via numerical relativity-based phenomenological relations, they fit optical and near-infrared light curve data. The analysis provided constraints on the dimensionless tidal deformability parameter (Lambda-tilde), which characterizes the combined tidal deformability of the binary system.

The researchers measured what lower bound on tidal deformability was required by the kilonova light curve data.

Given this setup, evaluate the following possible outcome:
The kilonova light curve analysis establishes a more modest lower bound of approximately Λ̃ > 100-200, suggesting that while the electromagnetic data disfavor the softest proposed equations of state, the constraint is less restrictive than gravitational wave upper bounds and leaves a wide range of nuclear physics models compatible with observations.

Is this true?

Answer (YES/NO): NO